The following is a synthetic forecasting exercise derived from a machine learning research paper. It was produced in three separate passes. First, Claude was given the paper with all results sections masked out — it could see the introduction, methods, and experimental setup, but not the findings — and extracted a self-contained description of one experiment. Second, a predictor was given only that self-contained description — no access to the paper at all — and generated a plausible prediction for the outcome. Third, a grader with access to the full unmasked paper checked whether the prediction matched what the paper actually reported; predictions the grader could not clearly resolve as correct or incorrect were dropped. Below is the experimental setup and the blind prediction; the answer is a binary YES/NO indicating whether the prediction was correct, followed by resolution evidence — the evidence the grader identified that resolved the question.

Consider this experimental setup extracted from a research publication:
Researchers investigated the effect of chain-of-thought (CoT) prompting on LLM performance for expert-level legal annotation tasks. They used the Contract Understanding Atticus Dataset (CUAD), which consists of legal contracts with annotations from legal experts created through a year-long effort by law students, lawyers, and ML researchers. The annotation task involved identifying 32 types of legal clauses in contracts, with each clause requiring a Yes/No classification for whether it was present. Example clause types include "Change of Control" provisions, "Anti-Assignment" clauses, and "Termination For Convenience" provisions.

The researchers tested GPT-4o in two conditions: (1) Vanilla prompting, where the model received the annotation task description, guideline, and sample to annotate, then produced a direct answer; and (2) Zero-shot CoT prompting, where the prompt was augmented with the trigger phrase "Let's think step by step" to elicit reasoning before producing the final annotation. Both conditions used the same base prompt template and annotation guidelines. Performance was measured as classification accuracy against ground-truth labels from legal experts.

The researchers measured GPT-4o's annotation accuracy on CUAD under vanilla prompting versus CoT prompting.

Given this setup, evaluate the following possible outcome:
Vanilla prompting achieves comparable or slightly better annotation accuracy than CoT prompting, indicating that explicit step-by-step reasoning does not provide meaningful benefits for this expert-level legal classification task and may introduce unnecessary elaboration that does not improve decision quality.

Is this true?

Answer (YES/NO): YES